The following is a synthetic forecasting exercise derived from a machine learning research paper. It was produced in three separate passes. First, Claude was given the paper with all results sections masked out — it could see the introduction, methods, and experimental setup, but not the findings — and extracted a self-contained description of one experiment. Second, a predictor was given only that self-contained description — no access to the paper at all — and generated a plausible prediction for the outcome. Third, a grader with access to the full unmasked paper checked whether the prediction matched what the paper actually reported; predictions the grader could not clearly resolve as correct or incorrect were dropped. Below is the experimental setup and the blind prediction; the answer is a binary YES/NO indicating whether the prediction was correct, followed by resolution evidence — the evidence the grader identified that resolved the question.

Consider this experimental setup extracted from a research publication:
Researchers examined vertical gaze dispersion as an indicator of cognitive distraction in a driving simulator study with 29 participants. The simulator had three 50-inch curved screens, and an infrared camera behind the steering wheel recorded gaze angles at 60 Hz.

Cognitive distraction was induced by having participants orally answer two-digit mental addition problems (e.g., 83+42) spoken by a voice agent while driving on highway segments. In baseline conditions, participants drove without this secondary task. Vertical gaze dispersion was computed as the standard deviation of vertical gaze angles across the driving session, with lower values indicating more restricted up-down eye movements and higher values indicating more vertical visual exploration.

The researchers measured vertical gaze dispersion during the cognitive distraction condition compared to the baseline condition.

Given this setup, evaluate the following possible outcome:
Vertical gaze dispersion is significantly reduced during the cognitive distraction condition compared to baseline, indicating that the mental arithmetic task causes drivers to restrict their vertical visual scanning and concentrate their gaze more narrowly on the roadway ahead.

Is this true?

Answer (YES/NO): NO